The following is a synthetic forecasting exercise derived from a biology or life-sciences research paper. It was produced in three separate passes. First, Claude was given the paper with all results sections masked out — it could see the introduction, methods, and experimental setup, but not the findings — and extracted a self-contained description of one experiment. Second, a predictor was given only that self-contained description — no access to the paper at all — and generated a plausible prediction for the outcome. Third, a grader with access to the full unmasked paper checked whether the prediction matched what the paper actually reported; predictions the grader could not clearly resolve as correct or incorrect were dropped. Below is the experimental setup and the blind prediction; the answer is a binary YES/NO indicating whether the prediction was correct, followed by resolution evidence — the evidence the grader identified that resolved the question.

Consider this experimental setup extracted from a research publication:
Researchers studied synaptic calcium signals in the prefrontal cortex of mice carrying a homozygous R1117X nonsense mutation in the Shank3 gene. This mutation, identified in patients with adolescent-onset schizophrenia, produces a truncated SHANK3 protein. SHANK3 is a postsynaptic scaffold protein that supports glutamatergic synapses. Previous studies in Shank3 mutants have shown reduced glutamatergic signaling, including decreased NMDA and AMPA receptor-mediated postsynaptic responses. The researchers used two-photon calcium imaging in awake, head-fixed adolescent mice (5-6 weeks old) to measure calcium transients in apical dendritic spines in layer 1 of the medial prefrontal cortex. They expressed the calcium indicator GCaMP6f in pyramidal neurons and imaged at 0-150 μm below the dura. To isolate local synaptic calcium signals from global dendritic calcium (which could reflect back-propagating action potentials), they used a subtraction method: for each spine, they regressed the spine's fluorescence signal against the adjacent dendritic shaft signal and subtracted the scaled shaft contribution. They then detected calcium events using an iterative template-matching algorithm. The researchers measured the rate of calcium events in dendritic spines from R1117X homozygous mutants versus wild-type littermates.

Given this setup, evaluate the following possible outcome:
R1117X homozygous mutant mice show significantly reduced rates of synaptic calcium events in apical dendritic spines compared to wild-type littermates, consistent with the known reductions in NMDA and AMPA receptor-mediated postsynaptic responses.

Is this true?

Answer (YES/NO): NO